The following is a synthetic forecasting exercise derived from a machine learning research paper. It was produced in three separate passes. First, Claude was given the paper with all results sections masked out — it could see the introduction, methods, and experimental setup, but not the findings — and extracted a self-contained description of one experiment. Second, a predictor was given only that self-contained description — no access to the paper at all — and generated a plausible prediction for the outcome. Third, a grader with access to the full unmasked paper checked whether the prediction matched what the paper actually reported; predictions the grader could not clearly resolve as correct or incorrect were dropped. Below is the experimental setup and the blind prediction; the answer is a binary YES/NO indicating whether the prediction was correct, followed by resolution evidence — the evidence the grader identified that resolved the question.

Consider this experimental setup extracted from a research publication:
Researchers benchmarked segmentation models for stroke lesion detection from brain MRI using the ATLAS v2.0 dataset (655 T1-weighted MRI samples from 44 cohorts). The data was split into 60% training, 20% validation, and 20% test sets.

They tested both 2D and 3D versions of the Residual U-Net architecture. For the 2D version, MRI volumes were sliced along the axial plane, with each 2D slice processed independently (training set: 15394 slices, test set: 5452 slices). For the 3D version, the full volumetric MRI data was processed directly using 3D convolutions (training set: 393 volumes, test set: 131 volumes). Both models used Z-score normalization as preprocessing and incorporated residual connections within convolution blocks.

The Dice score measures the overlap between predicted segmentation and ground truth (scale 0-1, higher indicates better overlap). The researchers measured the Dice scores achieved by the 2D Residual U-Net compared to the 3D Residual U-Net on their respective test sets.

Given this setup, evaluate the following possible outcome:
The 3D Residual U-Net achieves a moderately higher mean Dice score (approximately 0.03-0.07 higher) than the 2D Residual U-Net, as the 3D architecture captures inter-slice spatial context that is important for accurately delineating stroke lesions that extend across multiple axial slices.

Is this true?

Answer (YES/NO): YES